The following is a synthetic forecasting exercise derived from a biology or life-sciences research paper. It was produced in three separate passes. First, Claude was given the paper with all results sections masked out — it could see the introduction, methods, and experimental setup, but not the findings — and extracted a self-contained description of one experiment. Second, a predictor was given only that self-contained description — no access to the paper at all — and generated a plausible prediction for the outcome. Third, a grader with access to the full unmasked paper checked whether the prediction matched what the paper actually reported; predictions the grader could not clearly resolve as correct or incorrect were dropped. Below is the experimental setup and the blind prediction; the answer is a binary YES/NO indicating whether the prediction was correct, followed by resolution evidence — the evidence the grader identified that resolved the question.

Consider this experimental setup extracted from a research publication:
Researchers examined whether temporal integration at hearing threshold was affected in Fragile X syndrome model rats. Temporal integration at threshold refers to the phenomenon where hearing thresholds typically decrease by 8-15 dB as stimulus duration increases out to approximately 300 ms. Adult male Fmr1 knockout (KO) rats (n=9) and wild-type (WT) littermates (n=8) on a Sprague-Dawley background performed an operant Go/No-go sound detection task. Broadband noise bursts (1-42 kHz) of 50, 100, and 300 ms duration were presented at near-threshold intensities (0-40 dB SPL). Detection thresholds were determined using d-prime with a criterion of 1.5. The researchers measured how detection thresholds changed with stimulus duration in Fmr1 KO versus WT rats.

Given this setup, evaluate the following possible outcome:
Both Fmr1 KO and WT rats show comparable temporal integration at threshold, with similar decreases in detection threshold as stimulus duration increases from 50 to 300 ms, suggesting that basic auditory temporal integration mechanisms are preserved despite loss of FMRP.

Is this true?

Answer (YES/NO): YES